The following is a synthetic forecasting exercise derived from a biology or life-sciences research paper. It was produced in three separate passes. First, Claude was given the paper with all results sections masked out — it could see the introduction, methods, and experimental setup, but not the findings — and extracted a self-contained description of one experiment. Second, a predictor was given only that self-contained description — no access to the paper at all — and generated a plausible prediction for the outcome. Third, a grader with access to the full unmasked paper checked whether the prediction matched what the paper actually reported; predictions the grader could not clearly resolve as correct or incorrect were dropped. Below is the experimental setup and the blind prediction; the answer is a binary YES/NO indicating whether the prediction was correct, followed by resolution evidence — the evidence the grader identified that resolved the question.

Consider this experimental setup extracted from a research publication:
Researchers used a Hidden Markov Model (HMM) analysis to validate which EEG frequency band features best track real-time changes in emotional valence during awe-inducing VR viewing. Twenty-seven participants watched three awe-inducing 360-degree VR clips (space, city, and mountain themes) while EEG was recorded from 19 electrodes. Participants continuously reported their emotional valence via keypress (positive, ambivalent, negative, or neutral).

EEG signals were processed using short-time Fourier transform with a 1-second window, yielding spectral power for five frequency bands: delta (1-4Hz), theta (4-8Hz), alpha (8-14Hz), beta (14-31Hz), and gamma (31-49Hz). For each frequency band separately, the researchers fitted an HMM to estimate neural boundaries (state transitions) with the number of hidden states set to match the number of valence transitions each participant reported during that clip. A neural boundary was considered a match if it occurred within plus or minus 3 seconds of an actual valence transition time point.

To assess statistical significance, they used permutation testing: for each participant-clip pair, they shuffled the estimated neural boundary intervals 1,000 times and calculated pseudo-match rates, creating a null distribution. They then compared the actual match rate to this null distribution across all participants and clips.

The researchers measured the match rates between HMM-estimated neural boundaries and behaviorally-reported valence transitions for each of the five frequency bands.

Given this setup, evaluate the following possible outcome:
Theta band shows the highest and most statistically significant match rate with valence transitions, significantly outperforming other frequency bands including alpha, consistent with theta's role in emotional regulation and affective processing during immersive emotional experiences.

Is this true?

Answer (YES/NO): NO